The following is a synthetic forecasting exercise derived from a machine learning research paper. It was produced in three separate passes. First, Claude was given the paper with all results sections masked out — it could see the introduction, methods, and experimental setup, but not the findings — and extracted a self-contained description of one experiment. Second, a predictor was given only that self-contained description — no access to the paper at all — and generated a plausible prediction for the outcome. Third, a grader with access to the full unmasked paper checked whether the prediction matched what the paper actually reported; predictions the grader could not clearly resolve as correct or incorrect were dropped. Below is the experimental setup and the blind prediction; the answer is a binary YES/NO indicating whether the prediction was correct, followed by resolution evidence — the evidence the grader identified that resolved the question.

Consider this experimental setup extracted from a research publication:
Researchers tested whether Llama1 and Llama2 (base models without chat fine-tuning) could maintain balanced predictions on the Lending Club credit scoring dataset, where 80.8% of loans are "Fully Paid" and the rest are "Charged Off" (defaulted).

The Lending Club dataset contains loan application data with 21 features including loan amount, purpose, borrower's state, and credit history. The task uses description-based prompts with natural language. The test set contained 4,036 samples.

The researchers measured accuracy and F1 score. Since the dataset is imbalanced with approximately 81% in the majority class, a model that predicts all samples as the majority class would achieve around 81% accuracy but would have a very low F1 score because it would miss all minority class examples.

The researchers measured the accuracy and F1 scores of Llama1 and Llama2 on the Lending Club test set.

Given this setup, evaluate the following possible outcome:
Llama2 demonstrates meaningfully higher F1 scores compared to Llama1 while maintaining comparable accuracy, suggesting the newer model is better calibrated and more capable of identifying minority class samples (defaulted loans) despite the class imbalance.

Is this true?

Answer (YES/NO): NO